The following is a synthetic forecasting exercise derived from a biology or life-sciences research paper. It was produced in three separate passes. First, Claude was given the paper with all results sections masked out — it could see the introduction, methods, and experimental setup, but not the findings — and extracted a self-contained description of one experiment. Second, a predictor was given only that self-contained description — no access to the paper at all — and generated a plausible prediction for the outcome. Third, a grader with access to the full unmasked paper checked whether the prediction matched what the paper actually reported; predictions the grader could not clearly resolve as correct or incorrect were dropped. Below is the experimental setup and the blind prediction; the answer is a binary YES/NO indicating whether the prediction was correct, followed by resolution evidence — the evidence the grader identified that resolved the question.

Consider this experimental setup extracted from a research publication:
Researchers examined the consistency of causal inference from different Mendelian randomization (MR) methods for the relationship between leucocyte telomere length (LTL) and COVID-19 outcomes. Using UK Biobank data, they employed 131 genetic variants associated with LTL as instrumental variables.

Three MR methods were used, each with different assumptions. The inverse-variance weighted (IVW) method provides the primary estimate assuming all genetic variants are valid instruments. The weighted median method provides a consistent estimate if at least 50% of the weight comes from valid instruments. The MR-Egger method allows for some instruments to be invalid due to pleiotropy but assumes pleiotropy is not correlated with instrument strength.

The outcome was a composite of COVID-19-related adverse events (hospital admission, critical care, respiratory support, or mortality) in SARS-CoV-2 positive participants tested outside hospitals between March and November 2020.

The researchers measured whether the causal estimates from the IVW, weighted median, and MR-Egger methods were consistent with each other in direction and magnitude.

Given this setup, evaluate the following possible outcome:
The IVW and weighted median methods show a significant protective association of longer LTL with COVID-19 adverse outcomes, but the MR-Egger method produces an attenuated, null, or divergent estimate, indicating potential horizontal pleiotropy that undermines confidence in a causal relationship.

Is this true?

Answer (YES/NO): NO